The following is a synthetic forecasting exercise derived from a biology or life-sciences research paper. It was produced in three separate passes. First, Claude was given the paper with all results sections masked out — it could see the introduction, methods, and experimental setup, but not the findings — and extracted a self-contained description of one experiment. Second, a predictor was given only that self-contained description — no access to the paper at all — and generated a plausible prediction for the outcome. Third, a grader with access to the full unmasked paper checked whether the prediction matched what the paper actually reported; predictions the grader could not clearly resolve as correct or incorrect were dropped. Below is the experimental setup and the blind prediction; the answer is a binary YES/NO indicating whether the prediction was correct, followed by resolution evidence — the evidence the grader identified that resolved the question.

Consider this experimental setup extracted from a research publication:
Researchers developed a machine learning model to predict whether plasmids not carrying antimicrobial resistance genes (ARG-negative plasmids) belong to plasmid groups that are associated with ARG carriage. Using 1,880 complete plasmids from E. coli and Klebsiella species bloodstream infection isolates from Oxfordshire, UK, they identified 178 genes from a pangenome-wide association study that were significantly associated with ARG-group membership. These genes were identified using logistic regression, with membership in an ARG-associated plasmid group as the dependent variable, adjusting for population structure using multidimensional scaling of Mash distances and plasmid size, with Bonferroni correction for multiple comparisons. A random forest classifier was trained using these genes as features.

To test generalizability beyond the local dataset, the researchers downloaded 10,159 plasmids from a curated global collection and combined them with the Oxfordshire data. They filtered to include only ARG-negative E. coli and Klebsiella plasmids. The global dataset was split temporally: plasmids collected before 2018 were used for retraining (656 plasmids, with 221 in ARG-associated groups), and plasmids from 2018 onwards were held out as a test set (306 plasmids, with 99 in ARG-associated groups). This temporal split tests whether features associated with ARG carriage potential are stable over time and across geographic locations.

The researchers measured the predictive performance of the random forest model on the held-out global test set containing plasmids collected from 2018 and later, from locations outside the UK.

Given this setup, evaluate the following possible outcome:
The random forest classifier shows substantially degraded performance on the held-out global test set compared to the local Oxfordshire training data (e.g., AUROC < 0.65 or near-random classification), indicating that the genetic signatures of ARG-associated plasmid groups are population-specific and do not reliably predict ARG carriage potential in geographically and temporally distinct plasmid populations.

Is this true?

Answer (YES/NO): NO